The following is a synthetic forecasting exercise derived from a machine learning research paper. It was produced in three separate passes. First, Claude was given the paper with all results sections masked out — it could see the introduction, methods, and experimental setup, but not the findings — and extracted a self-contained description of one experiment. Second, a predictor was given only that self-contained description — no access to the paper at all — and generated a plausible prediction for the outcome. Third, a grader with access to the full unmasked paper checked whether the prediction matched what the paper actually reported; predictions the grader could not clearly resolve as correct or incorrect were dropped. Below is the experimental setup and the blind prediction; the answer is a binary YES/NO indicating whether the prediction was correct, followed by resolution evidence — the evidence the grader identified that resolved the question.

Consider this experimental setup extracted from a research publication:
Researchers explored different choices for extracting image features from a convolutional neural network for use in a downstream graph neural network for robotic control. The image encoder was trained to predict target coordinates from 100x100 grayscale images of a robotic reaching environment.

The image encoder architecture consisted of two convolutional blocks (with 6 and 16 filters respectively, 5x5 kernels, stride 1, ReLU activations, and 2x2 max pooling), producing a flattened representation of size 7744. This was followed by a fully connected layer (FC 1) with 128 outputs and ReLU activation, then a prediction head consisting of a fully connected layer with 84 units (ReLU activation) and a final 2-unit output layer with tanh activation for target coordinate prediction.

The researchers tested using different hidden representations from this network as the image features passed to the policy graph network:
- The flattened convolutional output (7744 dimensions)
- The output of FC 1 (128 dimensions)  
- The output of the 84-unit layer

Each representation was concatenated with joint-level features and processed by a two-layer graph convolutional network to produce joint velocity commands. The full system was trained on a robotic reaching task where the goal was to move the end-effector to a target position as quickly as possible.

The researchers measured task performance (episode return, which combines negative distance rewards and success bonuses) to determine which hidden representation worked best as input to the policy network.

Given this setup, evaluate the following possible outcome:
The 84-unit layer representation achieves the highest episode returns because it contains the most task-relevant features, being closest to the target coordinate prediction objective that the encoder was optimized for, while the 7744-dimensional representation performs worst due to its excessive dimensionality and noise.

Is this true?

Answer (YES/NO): NO